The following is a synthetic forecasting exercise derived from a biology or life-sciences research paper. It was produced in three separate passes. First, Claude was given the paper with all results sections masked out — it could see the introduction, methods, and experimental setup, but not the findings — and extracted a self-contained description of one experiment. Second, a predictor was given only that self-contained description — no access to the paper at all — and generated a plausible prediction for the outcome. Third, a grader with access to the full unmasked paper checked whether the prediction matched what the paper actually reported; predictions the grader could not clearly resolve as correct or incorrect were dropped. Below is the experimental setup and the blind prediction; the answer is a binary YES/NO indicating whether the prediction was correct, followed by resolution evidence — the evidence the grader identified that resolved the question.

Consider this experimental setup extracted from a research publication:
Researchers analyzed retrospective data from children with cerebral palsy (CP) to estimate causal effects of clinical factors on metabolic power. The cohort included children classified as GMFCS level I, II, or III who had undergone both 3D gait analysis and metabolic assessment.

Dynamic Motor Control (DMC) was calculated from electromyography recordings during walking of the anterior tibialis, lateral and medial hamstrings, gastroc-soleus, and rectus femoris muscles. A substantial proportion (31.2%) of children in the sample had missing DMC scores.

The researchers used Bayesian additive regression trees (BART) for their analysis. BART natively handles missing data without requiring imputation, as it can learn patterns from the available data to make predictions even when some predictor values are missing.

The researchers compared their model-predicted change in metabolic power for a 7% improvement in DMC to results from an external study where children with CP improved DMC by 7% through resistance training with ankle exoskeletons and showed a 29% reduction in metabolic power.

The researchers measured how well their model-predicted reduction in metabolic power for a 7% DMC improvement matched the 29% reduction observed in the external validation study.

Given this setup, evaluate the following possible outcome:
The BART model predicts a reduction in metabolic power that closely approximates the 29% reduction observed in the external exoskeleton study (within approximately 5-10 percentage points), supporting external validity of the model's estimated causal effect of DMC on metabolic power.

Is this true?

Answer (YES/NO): NO